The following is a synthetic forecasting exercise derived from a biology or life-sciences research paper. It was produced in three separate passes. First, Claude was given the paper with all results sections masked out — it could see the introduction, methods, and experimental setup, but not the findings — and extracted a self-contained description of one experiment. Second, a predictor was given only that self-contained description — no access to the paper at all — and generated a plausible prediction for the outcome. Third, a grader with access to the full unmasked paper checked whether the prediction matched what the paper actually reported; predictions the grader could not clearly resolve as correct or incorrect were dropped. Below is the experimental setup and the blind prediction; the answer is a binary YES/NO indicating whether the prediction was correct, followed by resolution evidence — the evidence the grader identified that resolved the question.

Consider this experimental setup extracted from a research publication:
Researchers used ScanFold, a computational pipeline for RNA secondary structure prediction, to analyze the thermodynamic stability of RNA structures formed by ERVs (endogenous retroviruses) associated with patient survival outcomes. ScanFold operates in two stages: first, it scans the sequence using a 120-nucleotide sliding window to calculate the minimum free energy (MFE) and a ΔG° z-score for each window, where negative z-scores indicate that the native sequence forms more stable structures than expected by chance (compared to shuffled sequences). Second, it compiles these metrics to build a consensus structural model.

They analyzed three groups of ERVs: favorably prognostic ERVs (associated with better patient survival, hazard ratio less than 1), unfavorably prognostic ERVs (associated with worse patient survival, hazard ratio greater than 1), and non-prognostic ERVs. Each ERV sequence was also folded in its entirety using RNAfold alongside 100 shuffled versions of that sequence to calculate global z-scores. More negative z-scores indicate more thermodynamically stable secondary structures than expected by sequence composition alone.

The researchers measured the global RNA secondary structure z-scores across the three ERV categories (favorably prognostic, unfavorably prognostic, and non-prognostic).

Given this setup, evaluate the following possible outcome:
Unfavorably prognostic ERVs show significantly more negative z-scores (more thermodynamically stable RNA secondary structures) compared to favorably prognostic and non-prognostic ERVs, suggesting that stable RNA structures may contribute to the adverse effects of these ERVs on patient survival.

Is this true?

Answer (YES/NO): NO